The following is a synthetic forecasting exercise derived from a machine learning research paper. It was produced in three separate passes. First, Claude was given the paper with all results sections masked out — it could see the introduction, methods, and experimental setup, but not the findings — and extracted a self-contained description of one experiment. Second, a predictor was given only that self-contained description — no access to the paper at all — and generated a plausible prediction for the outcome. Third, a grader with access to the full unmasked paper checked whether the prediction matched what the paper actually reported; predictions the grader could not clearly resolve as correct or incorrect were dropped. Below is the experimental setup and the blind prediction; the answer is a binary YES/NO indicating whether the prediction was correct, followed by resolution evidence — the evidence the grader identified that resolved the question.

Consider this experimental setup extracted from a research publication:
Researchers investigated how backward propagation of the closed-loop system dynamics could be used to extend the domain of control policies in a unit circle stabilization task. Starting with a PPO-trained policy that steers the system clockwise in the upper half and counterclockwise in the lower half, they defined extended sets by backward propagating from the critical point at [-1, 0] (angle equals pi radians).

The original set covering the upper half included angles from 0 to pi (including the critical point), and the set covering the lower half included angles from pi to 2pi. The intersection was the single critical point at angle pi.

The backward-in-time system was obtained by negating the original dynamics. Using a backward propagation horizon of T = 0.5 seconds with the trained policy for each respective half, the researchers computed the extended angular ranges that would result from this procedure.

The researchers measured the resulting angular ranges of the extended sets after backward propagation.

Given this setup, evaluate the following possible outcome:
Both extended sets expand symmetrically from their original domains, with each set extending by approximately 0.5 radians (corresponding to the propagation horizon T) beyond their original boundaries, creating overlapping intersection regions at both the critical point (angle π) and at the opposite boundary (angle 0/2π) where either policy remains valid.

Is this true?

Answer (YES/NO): NO